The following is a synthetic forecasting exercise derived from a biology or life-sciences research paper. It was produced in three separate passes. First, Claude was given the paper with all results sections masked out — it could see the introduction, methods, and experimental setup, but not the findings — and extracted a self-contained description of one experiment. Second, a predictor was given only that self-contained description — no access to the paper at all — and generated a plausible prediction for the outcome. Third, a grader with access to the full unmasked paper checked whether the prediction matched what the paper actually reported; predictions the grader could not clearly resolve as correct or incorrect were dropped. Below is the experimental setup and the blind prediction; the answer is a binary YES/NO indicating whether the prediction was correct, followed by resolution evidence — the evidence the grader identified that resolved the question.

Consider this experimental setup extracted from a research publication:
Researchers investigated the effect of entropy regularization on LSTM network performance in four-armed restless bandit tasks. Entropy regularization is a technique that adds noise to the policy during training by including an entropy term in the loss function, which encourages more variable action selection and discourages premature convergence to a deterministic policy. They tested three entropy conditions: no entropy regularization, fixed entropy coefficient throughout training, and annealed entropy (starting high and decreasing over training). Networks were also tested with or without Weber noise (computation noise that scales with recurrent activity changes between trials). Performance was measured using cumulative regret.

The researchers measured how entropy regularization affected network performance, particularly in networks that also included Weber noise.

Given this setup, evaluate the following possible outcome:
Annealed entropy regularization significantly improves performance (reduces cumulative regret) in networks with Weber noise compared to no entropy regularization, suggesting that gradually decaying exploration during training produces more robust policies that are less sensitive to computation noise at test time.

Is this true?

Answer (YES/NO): NO